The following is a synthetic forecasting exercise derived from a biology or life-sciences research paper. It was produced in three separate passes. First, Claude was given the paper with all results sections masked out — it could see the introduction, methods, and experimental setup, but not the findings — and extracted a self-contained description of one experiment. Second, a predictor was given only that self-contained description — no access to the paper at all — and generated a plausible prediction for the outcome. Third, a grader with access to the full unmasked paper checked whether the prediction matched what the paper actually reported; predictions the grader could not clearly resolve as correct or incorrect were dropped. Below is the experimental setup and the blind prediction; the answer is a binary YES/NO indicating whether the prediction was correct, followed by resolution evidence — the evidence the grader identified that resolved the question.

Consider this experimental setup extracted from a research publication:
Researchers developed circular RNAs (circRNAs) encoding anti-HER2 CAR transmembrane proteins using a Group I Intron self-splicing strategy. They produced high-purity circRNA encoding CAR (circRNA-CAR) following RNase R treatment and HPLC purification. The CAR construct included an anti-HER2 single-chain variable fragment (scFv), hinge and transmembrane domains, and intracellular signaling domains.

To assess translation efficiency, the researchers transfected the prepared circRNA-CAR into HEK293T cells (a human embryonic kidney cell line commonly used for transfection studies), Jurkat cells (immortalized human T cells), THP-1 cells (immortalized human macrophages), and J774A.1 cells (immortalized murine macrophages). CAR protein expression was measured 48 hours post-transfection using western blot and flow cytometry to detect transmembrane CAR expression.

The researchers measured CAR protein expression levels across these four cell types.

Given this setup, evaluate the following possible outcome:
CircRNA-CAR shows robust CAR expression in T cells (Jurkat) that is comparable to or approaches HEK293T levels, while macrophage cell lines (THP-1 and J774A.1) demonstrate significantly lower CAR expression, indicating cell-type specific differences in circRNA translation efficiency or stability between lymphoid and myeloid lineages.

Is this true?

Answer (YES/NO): NO